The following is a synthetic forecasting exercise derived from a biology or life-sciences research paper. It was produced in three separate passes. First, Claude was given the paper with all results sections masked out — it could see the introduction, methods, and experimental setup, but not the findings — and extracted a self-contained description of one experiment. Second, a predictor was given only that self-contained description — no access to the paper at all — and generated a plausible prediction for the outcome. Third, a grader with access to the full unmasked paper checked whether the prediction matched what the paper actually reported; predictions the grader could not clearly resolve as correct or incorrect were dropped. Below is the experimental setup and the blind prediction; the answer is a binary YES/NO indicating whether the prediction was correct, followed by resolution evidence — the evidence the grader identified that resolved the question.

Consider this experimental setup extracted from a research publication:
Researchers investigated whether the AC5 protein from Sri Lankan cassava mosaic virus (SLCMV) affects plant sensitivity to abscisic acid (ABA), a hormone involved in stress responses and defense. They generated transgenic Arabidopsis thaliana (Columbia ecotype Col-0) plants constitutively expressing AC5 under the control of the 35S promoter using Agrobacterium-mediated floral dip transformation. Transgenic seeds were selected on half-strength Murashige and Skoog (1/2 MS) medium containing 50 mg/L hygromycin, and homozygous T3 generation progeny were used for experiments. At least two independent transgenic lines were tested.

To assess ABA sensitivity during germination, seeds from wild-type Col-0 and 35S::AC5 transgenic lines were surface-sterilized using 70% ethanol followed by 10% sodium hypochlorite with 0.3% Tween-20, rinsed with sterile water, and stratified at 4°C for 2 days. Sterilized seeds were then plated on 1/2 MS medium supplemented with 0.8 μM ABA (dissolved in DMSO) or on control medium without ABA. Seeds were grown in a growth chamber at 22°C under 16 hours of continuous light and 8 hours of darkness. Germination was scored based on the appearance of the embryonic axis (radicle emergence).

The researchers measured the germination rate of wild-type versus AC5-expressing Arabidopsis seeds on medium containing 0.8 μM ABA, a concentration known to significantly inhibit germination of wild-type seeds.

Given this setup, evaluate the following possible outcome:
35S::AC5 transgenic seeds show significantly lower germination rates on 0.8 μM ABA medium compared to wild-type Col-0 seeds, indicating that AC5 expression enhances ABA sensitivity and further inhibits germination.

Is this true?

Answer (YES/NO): NO